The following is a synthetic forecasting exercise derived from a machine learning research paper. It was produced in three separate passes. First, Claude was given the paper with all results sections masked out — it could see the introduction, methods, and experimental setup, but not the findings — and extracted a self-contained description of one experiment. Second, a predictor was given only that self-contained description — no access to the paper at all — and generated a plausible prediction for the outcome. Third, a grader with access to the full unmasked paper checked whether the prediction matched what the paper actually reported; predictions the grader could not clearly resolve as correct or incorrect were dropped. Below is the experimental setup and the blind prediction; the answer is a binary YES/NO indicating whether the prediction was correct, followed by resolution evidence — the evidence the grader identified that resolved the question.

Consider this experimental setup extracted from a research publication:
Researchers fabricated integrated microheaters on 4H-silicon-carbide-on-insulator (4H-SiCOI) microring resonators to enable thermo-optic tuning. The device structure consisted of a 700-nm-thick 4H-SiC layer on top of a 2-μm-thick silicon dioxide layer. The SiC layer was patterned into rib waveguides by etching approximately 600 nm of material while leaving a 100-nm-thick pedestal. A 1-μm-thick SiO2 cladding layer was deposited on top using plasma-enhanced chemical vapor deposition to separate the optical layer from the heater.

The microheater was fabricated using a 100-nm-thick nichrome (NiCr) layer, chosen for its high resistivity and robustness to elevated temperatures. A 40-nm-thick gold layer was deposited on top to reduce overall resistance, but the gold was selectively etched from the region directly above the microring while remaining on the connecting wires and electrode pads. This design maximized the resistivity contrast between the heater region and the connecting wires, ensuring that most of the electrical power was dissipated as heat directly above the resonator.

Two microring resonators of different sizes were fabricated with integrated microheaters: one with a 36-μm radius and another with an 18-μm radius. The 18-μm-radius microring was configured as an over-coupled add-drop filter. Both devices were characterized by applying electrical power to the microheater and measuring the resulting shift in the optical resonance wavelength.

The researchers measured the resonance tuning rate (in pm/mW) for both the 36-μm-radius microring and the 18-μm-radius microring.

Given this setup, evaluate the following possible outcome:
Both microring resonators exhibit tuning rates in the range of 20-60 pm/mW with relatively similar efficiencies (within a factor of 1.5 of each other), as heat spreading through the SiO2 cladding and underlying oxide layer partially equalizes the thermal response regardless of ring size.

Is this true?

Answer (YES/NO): NO